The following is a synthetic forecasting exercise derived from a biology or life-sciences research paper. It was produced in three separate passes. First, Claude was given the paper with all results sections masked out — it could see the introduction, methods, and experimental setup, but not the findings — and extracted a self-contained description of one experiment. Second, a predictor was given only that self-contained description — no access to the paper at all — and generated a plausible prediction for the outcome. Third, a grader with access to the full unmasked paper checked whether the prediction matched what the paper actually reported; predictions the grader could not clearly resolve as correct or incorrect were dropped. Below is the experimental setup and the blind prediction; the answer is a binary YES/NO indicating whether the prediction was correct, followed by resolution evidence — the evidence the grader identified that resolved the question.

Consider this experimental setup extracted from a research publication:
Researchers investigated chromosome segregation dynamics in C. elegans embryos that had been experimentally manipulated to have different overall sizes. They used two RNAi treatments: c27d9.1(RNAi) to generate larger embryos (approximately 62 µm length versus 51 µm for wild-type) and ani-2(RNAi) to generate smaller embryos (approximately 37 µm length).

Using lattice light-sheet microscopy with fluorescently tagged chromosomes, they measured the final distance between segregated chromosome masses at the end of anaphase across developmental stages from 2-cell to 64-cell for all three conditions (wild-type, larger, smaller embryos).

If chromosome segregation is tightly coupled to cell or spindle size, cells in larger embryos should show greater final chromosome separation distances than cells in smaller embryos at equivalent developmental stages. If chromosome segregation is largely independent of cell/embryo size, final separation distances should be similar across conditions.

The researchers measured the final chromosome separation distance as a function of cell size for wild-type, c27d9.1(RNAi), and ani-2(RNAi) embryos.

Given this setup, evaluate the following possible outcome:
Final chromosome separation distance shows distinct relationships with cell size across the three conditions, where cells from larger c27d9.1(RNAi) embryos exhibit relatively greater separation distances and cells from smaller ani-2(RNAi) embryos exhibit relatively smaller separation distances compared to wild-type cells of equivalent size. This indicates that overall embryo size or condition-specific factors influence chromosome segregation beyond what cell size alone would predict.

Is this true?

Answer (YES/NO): NO